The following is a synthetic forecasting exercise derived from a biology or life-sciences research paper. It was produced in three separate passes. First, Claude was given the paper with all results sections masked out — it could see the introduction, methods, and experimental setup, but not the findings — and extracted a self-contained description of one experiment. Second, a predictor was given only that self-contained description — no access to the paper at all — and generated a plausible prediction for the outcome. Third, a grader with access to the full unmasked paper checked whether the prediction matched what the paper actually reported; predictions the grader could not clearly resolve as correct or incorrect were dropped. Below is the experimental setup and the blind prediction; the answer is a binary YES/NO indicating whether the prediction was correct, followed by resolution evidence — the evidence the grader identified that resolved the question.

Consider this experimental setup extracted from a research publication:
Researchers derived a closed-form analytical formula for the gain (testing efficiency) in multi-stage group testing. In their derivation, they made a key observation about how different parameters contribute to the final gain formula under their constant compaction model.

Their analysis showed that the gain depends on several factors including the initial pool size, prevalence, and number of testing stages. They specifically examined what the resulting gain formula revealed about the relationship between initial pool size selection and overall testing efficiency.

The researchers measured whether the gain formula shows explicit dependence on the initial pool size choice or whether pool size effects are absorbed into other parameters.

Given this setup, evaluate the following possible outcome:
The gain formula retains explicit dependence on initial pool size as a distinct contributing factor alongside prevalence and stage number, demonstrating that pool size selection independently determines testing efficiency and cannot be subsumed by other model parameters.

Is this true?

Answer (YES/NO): NO